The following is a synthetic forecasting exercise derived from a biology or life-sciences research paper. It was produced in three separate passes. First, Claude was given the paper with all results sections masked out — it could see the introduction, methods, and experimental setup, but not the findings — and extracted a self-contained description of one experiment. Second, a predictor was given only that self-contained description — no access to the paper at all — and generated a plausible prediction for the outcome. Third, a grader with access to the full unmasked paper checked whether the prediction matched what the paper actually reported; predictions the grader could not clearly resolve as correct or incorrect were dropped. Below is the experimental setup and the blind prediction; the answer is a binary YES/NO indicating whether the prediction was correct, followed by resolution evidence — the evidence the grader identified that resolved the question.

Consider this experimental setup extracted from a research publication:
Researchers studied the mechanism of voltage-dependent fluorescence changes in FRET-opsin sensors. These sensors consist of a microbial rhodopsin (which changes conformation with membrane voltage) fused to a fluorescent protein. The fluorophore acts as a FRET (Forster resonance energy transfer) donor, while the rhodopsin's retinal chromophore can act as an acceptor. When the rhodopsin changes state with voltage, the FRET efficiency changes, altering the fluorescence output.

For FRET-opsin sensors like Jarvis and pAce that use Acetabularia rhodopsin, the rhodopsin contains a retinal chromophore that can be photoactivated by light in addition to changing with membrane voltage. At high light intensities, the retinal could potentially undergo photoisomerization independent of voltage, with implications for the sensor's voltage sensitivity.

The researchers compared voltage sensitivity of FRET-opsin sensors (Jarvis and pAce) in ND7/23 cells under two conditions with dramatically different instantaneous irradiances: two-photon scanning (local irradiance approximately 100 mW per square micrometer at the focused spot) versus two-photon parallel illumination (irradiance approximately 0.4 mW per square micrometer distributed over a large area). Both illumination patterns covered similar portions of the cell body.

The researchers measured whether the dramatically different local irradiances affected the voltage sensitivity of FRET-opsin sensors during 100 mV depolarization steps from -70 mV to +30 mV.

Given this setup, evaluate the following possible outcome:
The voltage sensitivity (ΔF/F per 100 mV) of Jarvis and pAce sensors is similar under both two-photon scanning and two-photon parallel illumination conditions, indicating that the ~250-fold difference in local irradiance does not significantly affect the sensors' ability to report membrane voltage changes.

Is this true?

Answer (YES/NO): NO